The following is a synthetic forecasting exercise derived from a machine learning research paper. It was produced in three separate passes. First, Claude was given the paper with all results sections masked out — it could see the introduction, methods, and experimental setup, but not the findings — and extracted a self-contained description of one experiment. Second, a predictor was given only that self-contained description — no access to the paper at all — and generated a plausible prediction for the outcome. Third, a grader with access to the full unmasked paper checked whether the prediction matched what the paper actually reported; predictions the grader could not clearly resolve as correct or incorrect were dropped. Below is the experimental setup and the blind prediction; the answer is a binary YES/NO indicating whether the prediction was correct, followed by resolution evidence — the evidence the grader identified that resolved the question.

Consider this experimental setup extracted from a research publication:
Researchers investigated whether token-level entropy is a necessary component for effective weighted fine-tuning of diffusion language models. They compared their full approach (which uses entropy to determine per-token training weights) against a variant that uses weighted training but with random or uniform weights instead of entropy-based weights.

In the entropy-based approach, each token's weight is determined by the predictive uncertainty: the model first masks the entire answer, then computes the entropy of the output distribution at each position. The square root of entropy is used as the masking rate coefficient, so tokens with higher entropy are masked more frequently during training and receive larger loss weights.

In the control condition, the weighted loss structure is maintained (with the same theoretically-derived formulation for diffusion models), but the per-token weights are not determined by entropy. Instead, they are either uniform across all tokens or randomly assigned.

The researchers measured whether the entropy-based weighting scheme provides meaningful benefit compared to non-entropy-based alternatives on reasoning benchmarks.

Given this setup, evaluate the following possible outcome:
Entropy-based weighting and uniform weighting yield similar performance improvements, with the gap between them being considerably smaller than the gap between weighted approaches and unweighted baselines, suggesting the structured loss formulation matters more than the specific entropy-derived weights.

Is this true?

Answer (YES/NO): NO